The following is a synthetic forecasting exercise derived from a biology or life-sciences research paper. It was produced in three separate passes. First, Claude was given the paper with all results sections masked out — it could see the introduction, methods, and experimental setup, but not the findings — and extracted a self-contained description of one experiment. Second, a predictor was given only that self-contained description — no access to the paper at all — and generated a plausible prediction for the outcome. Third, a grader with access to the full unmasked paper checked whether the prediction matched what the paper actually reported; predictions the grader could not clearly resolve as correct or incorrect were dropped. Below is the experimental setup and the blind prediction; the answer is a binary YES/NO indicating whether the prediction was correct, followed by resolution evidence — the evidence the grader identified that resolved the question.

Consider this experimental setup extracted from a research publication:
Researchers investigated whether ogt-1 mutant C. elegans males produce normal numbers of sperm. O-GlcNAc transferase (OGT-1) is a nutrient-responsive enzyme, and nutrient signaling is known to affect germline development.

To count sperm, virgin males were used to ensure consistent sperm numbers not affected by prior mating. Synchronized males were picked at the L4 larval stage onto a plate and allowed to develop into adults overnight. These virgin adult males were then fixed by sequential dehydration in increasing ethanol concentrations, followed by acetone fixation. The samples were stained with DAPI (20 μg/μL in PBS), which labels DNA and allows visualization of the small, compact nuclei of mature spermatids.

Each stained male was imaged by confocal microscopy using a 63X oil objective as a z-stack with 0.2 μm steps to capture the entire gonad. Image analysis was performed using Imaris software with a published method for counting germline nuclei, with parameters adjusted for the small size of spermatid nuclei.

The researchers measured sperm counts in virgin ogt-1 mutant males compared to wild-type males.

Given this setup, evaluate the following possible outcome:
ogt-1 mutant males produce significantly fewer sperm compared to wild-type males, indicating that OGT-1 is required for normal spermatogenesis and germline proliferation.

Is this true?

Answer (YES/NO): NO